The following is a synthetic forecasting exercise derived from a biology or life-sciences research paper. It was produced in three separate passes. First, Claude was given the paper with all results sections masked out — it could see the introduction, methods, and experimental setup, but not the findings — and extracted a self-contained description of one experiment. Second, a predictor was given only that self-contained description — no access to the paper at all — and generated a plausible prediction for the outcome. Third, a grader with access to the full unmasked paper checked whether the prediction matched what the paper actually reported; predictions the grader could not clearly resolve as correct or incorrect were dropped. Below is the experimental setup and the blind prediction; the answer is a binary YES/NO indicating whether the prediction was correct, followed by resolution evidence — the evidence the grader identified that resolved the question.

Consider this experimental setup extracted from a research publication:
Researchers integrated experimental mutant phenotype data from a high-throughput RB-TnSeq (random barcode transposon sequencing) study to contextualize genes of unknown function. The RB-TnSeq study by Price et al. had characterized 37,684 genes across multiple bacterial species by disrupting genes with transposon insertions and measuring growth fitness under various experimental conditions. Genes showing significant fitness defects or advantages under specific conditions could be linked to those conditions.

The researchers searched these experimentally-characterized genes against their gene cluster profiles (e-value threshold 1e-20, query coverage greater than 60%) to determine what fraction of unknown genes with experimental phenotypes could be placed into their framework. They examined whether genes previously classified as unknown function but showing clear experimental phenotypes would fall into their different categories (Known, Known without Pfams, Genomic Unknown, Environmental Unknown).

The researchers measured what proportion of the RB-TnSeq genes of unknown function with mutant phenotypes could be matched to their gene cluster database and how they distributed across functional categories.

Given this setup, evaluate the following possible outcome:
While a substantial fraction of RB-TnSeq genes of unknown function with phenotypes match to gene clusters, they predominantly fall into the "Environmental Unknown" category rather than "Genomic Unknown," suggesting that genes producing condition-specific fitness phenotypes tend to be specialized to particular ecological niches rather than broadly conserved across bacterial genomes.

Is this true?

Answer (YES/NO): NO